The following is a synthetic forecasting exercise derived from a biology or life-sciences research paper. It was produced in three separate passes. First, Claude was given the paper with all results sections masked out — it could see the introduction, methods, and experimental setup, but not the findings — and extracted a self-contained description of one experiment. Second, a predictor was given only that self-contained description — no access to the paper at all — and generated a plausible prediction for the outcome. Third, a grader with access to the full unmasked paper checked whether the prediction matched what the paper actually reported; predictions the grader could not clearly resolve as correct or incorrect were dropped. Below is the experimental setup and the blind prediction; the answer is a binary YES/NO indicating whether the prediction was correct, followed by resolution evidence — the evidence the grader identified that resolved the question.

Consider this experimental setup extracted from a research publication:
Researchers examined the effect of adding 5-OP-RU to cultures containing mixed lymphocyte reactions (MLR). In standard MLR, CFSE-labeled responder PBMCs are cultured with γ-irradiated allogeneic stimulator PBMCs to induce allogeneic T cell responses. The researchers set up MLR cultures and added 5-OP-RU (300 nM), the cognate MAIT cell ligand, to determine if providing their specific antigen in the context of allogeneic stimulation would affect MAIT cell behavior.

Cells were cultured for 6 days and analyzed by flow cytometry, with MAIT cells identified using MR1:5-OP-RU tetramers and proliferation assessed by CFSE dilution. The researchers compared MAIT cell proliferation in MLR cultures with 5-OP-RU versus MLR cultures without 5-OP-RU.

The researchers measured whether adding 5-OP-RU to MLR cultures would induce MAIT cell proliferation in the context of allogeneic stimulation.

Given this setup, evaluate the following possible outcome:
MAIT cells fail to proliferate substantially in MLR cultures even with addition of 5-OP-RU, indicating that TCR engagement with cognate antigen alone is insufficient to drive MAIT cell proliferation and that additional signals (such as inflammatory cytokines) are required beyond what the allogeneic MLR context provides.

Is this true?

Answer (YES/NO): NO